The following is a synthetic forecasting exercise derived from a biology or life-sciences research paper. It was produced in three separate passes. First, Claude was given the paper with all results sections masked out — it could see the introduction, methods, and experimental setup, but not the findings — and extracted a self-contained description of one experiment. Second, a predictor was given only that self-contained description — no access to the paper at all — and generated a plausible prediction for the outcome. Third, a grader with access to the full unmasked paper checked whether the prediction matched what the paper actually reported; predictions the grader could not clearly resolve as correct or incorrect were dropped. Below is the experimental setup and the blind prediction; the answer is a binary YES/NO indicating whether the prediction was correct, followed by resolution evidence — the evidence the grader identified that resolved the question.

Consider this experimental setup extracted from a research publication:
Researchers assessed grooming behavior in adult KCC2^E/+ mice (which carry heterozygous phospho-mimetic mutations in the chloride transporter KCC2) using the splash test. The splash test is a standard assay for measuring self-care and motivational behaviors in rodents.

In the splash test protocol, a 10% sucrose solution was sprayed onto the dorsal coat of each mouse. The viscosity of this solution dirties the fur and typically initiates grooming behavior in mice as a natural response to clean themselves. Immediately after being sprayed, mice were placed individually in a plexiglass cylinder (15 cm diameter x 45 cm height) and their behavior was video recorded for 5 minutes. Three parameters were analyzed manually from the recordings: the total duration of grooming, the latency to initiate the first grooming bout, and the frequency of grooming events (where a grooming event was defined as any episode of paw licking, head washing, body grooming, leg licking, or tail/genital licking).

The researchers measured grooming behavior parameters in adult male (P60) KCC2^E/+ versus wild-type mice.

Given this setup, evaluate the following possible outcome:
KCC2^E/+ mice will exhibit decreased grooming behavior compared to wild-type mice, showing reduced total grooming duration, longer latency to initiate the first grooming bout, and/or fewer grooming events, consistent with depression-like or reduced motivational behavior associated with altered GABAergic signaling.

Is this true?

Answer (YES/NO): NO